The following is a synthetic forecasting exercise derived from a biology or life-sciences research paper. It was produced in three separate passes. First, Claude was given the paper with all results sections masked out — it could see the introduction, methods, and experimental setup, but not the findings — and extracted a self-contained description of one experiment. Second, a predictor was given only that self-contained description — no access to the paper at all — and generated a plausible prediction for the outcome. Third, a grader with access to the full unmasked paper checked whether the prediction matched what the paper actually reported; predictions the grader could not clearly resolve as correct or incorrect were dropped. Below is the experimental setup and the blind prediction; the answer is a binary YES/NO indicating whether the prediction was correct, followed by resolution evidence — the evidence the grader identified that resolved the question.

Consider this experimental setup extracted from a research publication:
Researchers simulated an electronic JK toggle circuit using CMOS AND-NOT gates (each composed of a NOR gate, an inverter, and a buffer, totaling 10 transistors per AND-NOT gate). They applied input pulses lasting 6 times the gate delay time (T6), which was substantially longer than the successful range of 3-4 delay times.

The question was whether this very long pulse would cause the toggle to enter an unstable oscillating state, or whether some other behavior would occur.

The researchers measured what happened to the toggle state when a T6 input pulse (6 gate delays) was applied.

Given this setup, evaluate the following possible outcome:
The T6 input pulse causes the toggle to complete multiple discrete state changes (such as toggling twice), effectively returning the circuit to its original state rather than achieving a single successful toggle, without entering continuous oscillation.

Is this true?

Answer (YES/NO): YES